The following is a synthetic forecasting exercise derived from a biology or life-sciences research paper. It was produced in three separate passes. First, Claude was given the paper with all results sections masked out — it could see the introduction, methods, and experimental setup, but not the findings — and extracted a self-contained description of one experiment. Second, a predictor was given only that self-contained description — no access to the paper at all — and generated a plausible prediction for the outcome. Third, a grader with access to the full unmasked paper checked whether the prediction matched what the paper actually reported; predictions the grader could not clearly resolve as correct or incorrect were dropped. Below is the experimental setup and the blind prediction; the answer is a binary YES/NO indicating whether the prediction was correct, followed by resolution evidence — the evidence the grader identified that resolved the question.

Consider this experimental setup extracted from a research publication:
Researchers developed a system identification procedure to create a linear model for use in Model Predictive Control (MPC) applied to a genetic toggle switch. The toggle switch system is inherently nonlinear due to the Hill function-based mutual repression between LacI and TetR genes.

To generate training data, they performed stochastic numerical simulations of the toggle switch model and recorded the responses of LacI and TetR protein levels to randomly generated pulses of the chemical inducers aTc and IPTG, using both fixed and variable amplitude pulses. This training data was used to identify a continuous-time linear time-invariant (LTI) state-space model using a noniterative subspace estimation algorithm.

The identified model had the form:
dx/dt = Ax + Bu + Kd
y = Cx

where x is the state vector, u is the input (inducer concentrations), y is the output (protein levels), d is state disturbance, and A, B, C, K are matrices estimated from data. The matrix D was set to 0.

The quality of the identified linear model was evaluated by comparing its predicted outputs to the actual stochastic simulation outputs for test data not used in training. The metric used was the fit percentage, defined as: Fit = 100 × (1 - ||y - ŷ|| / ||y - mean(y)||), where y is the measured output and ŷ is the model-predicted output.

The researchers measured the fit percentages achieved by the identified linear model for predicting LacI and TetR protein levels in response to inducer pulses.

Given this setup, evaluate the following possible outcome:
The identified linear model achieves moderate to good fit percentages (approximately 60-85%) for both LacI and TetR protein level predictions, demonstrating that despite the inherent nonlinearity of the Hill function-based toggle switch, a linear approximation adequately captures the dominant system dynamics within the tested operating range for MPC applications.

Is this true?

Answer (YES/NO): NO